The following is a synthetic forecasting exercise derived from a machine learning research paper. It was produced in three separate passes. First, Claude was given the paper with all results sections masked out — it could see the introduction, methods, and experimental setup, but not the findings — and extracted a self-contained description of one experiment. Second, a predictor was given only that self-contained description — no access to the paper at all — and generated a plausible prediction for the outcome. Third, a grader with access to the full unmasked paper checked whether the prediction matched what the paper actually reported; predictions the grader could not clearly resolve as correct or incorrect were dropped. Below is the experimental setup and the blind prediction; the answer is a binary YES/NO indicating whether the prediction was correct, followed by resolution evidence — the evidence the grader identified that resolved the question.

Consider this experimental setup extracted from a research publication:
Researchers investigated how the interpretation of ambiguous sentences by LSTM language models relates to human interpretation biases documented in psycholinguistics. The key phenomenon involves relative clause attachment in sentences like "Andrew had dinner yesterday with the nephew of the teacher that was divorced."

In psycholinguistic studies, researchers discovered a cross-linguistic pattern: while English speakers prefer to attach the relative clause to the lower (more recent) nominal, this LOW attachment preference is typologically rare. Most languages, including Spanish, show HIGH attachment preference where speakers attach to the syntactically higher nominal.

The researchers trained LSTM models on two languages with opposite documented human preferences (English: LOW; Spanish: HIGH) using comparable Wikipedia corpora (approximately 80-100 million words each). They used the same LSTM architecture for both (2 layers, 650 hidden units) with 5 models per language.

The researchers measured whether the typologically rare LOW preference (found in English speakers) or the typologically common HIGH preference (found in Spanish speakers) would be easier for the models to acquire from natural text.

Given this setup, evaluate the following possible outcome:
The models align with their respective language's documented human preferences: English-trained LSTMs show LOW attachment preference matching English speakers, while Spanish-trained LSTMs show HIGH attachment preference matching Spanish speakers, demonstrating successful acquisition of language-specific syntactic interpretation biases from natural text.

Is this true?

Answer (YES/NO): NO